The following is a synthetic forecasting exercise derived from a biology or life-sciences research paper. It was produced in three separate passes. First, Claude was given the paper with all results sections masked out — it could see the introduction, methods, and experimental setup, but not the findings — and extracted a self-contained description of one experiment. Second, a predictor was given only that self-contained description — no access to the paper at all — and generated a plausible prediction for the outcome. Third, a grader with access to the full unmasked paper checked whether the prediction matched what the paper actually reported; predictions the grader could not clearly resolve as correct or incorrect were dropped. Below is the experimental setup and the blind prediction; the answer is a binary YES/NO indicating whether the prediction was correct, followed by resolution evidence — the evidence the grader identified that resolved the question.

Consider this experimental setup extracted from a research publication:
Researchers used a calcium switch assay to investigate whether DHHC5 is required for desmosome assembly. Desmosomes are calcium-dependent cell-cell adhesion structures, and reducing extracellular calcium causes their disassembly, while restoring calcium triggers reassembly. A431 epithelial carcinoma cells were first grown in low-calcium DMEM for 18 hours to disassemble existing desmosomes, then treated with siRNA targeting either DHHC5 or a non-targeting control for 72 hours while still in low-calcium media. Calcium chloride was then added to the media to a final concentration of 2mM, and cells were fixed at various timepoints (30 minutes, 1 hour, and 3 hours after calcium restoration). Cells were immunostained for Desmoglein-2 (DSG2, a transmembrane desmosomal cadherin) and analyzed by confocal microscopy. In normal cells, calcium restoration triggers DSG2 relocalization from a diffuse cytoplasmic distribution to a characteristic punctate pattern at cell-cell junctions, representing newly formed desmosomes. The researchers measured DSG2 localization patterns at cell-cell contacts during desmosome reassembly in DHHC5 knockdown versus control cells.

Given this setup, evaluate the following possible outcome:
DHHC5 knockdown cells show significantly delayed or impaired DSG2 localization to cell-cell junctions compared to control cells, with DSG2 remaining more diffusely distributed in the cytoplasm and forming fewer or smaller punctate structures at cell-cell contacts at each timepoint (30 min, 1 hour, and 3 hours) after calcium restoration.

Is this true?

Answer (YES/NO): YES